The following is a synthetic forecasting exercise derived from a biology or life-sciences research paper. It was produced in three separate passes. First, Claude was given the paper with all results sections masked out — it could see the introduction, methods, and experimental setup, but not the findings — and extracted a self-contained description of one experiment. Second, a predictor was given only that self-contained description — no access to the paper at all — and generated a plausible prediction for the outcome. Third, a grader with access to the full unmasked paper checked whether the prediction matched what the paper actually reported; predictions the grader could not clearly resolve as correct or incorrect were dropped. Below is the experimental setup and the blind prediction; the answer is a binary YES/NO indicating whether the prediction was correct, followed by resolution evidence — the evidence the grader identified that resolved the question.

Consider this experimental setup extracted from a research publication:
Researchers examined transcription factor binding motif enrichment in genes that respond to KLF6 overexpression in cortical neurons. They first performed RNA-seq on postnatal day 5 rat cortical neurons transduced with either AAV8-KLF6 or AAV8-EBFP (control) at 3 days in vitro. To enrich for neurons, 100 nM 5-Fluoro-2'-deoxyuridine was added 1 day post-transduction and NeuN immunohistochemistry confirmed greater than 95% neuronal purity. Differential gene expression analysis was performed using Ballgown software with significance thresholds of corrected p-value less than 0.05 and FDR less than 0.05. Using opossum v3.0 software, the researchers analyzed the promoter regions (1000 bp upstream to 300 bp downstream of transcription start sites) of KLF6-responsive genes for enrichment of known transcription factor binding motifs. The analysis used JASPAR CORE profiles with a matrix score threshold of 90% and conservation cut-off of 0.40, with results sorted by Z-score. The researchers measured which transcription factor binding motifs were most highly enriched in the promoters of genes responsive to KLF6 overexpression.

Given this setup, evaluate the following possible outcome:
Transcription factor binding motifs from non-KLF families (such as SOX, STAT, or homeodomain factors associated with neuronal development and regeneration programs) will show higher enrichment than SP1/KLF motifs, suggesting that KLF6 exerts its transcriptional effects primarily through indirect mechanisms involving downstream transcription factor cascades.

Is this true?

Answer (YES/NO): NO